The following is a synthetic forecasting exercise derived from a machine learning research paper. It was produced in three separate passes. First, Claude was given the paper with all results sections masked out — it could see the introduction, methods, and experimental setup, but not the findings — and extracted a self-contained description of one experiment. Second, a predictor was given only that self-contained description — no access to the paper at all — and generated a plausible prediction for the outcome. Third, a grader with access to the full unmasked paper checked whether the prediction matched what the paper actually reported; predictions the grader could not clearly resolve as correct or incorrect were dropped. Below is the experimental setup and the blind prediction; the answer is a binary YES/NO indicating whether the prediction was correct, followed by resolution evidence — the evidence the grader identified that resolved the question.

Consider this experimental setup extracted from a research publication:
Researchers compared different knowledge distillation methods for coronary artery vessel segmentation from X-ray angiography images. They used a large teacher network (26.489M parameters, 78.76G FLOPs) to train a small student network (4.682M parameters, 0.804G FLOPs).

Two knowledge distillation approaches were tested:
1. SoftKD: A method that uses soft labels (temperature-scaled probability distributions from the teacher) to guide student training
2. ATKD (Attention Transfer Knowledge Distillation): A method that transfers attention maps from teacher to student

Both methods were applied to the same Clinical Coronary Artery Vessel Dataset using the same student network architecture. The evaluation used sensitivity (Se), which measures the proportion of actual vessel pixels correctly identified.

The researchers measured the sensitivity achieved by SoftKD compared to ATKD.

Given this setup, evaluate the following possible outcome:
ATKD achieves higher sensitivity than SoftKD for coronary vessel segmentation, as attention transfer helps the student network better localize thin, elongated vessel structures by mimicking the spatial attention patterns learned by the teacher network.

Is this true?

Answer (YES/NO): NO